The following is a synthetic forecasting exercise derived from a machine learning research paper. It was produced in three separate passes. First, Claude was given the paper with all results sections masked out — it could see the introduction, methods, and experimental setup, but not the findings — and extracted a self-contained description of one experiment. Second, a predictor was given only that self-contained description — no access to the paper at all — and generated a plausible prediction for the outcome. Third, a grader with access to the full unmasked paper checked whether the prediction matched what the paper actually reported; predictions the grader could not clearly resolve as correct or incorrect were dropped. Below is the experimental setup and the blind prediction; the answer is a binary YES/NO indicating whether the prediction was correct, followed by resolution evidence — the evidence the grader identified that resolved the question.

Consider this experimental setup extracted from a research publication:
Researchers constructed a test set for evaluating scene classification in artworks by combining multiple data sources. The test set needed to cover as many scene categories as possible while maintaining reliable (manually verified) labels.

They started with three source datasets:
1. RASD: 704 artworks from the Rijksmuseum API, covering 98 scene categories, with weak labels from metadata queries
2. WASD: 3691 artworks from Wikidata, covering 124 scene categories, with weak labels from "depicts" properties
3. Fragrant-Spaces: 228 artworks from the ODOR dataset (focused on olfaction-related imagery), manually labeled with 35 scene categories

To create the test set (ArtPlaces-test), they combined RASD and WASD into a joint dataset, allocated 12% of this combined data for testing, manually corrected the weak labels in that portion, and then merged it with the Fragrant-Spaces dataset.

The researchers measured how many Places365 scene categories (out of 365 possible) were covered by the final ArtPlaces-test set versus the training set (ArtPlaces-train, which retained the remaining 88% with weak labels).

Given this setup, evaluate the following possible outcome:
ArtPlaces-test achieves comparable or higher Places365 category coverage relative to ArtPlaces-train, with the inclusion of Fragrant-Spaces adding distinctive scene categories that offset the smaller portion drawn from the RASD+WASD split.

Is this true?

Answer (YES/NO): YES